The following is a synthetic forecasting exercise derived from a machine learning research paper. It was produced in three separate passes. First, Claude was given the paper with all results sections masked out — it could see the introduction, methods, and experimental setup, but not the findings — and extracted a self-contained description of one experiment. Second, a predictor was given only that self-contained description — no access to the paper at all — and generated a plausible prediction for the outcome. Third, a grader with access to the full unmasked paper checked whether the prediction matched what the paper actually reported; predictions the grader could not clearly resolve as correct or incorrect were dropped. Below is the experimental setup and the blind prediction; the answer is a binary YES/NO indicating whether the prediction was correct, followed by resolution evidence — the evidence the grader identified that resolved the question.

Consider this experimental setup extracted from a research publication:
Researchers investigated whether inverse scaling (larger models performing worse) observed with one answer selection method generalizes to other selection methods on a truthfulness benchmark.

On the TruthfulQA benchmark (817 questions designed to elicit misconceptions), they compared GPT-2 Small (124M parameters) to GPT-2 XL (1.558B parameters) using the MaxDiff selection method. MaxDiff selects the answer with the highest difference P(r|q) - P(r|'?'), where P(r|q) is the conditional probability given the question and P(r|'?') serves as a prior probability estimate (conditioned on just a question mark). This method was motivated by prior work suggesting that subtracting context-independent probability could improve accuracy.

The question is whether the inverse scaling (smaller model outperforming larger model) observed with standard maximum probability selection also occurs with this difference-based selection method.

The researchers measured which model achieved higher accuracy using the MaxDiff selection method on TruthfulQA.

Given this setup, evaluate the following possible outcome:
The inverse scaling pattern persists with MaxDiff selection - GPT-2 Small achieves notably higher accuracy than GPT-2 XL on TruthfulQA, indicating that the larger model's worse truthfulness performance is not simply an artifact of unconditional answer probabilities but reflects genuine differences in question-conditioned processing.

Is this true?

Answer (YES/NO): YES